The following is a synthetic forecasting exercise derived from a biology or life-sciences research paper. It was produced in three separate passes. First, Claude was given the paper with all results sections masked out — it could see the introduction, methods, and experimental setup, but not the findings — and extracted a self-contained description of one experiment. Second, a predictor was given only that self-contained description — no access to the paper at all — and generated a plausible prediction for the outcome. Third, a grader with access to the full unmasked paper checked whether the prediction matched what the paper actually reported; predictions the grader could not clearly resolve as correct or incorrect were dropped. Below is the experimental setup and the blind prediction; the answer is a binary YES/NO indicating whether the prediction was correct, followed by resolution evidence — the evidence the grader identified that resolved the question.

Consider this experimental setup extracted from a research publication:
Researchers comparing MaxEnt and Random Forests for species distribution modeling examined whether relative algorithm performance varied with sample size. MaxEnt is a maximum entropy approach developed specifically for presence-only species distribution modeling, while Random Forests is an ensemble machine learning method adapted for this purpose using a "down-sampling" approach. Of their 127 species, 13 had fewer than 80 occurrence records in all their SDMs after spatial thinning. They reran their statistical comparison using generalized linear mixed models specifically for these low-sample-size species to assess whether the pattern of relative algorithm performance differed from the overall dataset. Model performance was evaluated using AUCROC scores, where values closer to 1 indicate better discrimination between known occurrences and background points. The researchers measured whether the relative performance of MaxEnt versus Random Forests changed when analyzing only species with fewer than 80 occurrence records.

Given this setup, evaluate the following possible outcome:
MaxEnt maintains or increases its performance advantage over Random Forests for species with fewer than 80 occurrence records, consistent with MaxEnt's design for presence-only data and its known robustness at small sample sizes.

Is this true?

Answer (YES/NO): YES